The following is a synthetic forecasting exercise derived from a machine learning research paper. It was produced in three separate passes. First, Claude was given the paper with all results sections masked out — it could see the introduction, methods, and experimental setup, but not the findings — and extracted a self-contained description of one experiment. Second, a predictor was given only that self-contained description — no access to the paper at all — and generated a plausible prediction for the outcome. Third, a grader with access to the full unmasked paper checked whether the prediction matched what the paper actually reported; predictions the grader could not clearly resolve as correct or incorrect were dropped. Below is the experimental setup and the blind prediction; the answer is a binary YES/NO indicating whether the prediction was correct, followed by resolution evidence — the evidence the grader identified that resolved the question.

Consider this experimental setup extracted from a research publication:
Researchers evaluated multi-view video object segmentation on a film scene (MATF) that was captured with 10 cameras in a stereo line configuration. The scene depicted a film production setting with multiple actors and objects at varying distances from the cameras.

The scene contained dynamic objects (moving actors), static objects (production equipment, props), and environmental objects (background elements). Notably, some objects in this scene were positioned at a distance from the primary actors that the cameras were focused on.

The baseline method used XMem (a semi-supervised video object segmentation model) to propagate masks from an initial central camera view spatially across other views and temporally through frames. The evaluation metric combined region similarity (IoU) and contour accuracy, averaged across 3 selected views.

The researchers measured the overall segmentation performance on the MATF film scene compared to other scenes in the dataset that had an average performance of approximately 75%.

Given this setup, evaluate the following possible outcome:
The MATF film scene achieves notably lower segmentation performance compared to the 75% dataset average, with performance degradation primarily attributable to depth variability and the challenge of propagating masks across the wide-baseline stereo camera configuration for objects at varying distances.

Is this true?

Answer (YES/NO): NO